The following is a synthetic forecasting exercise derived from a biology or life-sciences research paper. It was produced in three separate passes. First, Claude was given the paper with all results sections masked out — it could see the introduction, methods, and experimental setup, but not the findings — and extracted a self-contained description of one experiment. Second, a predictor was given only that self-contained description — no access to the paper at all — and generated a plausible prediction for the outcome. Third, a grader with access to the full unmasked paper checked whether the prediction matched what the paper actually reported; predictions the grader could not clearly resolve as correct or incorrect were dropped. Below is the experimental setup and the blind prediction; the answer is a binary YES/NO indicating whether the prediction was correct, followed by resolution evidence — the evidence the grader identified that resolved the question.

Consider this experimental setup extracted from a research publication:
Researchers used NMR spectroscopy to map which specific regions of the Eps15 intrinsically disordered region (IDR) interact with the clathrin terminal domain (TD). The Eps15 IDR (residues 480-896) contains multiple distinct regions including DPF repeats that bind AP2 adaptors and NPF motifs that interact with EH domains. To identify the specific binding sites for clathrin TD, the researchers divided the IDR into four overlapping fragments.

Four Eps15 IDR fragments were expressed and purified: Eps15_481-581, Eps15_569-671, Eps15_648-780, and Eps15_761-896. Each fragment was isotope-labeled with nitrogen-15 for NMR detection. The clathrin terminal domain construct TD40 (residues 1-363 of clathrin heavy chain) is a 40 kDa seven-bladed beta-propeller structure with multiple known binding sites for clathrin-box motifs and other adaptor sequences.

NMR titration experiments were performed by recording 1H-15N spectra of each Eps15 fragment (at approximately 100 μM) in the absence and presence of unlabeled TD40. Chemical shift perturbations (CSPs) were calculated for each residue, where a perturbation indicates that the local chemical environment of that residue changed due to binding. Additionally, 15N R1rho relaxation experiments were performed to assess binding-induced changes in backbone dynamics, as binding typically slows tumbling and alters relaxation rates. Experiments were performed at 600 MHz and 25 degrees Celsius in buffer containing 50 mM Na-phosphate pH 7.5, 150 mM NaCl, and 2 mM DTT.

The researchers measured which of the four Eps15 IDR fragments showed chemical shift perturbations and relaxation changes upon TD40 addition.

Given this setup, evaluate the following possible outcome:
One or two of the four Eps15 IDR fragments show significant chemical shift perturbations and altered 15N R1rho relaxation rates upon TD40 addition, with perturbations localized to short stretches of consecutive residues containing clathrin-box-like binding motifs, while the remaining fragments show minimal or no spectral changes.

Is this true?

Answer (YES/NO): NO